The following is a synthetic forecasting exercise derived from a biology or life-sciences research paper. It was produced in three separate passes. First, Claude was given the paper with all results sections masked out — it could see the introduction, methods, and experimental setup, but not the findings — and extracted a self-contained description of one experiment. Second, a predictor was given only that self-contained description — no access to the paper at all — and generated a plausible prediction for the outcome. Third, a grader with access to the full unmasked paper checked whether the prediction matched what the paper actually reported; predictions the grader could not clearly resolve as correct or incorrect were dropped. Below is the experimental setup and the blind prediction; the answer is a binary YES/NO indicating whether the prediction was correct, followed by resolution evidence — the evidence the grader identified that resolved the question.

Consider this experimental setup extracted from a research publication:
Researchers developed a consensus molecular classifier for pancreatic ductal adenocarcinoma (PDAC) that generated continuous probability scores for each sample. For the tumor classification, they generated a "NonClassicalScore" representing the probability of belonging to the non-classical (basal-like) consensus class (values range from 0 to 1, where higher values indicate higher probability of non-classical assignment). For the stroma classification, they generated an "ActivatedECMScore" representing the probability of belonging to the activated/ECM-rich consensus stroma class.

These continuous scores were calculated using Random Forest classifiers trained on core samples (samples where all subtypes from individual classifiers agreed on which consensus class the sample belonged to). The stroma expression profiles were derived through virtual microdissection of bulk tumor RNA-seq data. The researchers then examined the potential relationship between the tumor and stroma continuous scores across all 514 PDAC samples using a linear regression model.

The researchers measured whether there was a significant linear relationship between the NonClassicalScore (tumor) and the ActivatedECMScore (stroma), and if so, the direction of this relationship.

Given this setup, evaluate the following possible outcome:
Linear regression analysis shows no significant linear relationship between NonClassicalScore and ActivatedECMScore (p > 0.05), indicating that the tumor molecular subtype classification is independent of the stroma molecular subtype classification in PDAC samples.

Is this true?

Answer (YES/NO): NO